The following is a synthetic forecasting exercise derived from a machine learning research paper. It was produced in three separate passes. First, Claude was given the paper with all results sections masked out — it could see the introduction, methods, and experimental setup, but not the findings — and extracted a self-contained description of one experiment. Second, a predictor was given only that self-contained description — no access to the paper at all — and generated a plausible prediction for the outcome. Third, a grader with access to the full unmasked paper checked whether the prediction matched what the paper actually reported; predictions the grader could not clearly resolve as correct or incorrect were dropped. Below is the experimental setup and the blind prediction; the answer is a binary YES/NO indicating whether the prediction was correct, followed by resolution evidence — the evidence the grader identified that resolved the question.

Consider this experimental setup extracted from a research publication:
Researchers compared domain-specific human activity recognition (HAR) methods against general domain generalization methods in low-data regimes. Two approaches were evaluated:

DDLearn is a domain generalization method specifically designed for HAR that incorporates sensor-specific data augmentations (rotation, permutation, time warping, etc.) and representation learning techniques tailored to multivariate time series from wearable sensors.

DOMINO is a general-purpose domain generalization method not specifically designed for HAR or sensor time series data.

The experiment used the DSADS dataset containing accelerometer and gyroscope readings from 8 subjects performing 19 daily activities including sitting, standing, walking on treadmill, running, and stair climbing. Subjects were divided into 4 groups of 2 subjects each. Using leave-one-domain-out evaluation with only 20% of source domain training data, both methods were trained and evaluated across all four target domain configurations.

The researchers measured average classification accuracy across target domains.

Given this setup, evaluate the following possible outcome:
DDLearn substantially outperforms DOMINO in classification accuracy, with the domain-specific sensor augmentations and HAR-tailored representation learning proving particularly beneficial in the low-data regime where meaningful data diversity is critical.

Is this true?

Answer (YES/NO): YES